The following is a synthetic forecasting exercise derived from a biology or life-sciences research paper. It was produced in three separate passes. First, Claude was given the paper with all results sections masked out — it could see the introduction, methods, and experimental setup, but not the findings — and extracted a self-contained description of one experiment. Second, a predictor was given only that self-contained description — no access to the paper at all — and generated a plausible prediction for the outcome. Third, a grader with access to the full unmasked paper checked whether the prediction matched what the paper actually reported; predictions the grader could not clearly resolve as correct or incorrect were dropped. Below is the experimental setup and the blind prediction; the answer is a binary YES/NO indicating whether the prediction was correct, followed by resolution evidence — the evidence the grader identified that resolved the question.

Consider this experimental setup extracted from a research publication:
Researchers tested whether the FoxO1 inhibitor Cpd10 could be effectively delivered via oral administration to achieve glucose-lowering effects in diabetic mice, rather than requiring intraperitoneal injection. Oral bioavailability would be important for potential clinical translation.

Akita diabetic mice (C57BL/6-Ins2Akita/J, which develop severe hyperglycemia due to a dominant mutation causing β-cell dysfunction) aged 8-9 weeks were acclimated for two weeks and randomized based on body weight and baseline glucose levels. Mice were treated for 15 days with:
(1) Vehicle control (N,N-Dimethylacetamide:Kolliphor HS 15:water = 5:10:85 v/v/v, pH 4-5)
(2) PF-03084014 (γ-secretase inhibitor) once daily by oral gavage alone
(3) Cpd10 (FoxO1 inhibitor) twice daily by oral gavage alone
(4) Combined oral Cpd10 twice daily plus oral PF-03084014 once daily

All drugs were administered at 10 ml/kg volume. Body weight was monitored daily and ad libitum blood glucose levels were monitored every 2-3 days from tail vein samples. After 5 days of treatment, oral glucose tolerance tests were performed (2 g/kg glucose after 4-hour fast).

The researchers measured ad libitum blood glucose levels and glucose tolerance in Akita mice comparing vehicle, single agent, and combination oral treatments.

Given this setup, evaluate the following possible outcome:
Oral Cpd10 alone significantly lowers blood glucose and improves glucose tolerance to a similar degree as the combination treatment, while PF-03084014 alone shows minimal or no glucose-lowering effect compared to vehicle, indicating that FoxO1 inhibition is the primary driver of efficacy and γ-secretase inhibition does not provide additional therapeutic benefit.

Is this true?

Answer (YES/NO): NO